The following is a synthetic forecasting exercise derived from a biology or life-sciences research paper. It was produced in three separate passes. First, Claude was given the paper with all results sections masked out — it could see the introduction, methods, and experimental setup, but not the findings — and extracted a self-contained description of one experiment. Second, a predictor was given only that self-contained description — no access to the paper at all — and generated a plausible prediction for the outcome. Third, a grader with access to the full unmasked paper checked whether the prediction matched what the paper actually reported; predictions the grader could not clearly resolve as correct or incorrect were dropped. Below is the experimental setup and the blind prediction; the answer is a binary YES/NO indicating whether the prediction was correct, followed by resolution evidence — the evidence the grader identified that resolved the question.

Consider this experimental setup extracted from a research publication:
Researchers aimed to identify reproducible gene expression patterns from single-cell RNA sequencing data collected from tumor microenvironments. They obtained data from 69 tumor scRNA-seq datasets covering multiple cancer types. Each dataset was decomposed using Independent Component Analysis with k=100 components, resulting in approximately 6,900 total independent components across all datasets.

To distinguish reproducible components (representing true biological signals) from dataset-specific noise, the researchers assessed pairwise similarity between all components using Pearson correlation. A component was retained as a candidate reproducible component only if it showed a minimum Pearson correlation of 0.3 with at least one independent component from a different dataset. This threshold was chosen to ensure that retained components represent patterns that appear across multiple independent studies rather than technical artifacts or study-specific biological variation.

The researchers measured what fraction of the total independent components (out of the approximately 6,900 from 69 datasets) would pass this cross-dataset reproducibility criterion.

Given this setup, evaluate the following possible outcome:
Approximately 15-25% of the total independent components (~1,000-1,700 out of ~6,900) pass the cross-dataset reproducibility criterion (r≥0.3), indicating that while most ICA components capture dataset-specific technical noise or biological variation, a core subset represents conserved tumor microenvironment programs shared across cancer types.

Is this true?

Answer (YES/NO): YES